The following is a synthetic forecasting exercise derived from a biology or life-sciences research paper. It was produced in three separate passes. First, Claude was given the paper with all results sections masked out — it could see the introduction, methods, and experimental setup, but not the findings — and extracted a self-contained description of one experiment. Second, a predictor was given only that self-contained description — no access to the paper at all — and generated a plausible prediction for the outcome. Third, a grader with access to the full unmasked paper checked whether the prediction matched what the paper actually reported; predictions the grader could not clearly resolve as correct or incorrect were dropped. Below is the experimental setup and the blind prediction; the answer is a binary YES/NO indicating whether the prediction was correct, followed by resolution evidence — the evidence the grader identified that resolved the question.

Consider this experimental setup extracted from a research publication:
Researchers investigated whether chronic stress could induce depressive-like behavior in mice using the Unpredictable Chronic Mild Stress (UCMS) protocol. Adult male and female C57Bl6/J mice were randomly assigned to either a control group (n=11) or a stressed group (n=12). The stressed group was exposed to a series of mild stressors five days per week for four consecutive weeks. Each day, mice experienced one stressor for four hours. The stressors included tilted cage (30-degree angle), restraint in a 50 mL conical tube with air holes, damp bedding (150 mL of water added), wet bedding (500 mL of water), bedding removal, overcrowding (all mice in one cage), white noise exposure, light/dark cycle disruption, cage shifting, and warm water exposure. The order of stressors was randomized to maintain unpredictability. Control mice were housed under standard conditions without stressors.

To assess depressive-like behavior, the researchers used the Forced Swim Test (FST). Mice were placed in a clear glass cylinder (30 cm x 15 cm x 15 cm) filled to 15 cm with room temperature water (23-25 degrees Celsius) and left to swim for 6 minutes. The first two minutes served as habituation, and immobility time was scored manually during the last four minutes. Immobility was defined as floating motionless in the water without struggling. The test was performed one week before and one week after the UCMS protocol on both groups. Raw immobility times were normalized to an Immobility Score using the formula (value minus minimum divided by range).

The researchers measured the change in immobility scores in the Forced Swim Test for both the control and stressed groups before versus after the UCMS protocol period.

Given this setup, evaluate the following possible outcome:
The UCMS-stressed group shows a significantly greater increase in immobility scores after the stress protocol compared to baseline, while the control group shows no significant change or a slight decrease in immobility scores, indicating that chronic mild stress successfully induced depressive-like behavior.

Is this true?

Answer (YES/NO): NO